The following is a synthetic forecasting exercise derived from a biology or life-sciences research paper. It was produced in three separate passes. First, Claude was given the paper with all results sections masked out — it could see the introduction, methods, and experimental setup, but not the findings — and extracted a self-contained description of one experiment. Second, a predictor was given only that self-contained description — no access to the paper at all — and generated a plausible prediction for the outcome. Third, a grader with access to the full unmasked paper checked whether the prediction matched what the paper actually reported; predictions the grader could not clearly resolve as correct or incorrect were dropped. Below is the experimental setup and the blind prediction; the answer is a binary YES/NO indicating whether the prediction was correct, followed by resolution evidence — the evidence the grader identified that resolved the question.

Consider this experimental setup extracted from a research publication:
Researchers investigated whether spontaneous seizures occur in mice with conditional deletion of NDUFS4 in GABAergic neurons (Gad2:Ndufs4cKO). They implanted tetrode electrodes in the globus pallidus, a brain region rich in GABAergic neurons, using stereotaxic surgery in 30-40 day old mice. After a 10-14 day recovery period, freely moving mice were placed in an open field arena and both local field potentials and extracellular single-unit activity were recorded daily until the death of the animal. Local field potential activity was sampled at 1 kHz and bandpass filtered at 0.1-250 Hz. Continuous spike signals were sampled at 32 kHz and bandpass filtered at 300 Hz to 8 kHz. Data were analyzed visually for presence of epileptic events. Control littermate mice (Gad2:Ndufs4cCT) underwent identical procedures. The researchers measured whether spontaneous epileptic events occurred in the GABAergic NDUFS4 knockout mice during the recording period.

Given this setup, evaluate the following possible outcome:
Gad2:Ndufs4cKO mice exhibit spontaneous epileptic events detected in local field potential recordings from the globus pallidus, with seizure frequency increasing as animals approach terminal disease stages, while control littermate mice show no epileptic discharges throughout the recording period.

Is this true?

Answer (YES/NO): NO